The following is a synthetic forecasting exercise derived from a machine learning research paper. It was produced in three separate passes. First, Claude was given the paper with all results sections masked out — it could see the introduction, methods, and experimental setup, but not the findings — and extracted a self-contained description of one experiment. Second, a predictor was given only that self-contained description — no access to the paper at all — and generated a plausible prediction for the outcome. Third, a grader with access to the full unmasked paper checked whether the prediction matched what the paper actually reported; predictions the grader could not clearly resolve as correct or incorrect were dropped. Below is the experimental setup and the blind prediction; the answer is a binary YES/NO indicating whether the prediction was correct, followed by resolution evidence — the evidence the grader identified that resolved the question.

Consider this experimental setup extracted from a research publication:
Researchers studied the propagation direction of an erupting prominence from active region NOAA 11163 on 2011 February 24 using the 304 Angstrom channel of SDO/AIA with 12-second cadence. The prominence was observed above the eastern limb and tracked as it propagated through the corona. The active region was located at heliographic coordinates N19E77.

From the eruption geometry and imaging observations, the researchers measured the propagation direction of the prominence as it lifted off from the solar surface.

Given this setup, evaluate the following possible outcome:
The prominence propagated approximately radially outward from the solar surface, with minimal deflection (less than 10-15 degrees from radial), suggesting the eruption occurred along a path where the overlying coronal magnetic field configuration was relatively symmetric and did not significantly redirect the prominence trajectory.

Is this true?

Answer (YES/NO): NO